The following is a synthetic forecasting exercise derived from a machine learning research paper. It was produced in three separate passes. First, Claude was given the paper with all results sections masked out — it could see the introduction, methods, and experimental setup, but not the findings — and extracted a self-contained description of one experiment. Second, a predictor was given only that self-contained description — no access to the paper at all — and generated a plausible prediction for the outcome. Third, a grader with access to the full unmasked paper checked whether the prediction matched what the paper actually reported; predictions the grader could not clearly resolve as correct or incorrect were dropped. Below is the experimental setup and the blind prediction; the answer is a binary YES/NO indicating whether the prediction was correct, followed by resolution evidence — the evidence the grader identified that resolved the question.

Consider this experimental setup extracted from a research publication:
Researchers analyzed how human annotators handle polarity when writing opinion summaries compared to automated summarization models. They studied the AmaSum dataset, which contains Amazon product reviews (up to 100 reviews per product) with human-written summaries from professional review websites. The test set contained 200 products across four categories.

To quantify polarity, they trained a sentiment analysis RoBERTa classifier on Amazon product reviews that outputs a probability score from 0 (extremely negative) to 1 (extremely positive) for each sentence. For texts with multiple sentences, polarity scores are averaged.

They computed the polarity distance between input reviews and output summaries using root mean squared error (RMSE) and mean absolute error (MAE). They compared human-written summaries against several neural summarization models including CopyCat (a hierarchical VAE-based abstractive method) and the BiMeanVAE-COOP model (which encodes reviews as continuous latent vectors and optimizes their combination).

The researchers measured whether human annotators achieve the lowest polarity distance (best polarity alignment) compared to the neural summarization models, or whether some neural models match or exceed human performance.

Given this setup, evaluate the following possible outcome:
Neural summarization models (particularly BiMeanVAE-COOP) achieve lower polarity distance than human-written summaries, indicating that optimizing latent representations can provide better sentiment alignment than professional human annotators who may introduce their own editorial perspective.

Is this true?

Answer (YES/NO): NO